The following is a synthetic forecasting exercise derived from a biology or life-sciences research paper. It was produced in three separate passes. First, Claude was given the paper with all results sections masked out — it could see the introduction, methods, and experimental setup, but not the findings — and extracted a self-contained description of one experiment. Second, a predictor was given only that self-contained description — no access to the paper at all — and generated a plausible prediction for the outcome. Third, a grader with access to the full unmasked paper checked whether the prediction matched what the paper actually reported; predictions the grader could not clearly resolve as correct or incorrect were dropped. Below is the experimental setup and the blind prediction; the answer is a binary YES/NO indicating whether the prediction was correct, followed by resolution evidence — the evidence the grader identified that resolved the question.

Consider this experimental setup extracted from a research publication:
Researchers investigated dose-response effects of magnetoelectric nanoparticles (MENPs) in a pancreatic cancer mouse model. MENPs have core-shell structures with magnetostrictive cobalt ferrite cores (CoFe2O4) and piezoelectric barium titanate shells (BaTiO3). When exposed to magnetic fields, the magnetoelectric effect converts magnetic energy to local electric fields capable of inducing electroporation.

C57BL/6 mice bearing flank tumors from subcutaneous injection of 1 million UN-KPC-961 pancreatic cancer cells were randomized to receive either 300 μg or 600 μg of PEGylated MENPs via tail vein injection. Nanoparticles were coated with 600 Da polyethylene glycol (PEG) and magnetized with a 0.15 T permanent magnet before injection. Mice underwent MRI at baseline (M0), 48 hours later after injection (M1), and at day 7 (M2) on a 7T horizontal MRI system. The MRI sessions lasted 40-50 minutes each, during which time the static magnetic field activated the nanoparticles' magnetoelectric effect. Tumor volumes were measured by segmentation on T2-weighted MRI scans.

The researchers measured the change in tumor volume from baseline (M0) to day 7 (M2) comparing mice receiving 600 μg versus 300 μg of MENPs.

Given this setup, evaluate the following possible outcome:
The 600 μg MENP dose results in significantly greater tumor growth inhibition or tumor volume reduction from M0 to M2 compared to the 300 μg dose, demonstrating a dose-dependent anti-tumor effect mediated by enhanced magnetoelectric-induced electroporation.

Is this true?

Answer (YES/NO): NO